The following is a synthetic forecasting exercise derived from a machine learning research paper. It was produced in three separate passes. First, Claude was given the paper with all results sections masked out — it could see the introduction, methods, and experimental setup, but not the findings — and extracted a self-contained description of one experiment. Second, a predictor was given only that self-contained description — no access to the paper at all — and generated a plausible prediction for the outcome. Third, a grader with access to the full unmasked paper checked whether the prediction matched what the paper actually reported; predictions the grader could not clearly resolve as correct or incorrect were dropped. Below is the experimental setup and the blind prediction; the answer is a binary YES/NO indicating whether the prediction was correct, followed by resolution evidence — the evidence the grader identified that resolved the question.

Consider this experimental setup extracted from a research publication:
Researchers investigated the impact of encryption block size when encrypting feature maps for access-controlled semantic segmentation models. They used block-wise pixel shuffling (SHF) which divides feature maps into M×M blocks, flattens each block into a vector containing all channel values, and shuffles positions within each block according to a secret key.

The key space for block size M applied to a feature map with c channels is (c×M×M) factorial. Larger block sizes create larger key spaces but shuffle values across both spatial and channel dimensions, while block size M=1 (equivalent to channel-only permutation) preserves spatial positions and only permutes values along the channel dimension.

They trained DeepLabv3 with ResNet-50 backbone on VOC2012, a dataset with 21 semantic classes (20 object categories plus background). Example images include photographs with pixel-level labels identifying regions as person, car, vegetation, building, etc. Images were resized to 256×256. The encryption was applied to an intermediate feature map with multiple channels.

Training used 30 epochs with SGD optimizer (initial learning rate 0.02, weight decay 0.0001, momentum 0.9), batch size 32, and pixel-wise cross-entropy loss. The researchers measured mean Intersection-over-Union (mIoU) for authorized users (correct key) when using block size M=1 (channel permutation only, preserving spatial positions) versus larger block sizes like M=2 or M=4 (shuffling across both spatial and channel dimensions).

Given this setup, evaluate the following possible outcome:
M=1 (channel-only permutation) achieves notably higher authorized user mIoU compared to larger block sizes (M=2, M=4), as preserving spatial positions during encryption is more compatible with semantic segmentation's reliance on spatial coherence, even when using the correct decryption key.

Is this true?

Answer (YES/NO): YES